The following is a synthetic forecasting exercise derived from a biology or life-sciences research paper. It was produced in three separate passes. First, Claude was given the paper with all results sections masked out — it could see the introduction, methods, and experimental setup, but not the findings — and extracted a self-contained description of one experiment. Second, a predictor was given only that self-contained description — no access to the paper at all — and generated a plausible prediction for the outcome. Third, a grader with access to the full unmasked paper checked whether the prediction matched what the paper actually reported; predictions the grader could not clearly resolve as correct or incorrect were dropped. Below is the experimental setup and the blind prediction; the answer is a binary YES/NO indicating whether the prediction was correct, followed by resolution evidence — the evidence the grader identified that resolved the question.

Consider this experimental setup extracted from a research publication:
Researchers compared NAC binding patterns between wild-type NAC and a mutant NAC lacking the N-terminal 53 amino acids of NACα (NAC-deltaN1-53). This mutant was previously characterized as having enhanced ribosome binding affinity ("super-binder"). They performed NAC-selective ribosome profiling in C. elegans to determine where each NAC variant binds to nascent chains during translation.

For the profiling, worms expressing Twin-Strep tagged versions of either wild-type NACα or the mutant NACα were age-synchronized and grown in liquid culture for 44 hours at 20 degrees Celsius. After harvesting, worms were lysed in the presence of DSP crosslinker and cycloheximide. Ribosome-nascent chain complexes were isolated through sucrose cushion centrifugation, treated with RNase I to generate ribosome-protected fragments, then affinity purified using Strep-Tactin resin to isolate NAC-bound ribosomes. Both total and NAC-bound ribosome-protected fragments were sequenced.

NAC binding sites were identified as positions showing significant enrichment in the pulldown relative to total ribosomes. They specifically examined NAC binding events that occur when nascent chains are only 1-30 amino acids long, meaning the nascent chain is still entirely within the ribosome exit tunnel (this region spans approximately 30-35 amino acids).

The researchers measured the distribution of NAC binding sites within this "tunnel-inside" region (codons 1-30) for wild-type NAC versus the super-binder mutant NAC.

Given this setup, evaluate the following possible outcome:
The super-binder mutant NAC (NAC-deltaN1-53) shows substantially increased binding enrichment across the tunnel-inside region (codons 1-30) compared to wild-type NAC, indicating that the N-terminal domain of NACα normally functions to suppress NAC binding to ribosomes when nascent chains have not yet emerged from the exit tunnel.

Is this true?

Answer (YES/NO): YES